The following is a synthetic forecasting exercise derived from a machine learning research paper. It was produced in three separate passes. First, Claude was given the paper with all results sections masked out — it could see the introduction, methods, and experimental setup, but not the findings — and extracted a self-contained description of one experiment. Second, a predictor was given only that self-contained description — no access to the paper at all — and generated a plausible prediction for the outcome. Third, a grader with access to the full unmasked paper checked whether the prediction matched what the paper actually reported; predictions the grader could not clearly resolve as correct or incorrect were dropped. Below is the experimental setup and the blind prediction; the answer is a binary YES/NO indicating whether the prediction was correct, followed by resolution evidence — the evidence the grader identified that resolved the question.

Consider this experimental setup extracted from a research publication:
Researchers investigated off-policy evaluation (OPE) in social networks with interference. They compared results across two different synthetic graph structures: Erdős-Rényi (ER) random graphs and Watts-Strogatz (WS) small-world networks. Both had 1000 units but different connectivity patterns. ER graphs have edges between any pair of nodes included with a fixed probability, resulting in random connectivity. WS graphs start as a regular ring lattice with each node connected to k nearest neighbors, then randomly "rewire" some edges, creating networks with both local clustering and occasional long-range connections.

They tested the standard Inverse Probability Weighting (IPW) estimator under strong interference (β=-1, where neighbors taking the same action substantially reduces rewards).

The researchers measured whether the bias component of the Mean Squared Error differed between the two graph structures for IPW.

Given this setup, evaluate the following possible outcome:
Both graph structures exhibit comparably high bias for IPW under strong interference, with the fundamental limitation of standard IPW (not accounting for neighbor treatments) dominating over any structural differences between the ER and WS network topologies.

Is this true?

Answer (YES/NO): YES